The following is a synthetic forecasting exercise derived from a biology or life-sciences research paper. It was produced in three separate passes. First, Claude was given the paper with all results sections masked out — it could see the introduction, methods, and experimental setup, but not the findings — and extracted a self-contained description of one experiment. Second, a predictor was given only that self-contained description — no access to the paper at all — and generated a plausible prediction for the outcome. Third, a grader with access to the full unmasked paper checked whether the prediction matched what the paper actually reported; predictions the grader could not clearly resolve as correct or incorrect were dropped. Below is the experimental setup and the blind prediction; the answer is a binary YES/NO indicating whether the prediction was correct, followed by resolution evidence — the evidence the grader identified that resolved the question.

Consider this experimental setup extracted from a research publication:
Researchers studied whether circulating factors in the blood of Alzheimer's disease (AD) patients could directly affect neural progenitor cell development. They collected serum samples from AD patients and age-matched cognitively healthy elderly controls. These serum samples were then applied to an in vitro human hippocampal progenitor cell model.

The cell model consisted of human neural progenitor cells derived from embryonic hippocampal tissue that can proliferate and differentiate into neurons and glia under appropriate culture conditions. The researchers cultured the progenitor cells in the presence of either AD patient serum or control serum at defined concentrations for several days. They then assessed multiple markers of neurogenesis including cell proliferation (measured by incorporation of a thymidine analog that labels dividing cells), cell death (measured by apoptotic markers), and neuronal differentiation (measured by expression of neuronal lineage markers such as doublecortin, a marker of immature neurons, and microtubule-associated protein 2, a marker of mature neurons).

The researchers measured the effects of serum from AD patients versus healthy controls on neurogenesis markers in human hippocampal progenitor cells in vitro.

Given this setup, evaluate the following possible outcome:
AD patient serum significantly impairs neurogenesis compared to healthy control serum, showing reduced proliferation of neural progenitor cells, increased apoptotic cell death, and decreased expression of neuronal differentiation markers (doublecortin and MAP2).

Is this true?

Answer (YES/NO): NO